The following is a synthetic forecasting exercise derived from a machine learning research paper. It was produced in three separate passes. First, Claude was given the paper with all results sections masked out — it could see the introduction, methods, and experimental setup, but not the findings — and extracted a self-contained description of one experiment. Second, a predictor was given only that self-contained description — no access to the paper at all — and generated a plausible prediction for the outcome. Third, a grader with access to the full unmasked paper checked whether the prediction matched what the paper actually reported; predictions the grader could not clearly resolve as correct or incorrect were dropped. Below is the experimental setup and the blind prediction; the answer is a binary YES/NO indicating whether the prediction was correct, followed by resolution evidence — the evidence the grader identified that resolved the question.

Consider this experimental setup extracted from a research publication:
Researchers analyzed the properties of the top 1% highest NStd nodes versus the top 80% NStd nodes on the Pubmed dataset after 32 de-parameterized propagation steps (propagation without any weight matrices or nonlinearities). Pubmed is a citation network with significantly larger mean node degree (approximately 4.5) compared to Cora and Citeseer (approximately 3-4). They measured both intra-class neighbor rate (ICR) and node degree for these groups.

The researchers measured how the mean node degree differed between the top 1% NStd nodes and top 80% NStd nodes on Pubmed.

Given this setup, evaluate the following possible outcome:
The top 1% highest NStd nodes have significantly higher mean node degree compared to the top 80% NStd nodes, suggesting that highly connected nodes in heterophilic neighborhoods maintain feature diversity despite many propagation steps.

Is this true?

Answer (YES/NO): NO